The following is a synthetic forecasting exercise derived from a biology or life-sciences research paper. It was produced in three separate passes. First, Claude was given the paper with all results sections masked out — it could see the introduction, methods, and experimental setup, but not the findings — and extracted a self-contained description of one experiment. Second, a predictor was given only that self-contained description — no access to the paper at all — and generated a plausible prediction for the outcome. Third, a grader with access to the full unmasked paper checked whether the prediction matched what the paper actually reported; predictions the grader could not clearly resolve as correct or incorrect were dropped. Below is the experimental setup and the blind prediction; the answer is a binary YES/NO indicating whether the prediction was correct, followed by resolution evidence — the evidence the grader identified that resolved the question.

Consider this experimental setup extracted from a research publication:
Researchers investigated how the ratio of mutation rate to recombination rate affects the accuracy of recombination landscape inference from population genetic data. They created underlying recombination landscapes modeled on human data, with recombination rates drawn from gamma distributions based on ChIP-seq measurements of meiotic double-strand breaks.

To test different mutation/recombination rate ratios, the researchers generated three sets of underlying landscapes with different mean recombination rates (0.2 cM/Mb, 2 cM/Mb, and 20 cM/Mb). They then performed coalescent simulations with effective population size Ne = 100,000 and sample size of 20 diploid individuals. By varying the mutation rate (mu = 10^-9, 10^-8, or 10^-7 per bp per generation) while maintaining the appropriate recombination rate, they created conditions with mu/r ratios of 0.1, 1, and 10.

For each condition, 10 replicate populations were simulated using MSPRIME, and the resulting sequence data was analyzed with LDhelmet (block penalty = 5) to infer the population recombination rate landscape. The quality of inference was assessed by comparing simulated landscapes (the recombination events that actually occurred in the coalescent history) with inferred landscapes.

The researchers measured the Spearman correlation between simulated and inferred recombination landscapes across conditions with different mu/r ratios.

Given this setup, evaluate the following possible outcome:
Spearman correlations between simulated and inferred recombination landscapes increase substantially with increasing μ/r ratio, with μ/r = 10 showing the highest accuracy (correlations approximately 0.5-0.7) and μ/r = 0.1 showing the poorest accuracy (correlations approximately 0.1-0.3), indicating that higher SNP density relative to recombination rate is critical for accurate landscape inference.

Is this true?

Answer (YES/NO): NO